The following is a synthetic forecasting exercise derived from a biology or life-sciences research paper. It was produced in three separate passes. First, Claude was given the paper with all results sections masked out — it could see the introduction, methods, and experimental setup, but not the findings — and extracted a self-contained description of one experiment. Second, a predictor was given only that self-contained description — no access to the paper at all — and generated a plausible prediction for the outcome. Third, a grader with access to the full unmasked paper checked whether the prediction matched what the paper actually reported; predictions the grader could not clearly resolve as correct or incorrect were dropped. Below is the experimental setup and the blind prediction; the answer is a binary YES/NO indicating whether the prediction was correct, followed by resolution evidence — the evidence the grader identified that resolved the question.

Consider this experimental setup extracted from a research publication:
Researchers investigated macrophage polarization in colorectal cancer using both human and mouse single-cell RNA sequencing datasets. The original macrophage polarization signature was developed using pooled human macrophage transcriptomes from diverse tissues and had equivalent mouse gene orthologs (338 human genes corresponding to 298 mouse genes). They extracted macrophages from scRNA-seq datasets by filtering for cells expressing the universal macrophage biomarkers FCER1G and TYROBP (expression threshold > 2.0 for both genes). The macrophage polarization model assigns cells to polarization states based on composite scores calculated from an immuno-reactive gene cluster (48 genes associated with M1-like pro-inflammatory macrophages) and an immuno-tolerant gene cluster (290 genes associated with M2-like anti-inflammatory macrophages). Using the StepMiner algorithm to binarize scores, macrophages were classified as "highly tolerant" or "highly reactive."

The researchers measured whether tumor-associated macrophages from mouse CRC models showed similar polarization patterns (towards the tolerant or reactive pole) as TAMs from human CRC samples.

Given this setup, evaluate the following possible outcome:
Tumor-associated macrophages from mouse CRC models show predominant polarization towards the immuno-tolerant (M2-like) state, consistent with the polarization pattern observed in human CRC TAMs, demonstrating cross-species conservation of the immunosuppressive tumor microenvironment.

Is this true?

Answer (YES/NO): NO